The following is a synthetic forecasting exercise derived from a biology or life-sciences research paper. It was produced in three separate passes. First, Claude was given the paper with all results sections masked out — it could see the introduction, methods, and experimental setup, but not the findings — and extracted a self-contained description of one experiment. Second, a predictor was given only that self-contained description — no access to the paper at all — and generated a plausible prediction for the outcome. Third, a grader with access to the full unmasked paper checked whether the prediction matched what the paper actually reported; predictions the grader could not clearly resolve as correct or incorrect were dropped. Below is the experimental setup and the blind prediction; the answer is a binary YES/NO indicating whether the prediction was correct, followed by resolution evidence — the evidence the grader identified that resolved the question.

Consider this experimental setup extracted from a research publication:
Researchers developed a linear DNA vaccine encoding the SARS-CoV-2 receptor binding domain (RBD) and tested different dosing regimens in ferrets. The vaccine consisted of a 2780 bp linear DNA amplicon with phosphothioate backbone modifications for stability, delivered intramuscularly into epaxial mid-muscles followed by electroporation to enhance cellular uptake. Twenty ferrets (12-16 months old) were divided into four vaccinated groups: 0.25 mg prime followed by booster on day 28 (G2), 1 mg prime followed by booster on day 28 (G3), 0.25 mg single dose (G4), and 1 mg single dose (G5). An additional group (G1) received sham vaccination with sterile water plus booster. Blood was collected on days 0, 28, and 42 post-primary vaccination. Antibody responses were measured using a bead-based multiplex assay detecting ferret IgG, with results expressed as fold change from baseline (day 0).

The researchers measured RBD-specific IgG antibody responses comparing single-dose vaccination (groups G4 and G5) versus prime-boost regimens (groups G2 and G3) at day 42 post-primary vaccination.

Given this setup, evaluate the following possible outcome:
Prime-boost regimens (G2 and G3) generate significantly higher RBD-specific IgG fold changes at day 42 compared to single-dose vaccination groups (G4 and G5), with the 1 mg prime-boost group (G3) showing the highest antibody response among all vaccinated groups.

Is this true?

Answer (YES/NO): NO